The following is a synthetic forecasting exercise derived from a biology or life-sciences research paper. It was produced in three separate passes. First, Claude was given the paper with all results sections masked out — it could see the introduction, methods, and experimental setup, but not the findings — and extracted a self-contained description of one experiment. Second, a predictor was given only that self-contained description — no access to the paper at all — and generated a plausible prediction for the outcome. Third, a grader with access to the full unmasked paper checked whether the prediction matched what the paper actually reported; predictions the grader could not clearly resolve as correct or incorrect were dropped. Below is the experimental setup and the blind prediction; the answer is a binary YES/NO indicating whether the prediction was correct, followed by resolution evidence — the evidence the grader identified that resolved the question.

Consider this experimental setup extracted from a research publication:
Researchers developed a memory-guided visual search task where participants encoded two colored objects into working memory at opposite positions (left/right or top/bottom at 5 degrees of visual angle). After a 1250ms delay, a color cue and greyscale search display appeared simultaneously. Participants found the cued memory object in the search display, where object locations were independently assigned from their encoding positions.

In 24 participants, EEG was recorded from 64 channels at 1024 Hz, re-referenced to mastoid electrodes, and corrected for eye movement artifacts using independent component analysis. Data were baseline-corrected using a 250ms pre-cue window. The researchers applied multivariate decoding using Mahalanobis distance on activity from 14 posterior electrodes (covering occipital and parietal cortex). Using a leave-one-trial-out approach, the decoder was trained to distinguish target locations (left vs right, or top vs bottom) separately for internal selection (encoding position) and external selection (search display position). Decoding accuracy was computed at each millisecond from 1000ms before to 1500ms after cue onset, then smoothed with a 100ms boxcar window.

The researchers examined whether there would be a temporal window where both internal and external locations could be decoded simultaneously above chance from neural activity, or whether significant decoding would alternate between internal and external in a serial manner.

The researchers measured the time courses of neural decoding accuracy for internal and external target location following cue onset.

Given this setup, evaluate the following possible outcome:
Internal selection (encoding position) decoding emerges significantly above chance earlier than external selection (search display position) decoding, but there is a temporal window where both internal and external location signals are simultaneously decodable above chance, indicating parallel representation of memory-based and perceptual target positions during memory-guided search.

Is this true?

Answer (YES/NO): NO